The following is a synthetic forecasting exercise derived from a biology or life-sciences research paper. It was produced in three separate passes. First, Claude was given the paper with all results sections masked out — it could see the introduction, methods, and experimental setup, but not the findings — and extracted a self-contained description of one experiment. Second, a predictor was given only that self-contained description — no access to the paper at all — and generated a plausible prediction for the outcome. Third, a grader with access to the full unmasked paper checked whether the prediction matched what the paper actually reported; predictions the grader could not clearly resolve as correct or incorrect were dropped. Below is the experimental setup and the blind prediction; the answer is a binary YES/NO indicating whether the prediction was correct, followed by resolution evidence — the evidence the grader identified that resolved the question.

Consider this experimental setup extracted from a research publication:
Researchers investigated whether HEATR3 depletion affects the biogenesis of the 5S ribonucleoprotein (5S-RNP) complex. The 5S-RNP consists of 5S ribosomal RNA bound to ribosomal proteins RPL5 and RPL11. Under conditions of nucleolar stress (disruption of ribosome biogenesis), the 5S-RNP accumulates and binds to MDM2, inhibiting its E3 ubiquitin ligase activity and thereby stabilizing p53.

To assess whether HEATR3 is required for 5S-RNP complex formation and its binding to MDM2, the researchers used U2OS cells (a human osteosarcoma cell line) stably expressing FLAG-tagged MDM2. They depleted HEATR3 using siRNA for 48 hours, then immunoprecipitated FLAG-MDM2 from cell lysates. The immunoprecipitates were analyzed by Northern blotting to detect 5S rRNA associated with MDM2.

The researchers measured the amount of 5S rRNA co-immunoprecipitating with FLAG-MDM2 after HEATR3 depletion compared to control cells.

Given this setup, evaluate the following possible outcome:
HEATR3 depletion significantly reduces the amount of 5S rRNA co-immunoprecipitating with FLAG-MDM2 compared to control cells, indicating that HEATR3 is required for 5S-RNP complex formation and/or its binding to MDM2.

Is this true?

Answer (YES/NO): YES